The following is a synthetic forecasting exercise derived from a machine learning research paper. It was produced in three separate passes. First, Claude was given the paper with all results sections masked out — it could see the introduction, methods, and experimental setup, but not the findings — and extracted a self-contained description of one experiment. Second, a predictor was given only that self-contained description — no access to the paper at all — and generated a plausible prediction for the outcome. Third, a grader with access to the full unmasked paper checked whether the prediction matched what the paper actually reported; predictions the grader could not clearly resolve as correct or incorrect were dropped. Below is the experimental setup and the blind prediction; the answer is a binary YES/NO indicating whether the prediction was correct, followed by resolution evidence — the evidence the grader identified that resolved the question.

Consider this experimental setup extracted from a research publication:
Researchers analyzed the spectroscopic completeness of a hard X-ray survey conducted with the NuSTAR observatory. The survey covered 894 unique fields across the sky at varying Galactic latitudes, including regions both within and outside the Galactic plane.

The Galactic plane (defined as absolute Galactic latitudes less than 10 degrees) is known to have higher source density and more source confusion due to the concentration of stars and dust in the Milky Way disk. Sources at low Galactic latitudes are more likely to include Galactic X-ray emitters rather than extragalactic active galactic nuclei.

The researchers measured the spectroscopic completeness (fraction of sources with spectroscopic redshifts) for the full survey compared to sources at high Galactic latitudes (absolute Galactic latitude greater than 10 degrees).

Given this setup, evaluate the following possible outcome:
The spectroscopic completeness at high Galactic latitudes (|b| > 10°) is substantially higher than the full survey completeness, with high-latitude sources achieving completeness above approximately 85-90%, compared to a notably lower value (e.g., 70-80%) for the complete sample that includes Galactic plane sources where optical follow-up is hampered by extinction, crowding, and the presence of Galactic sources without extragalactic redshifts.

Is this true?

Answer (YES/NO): NO